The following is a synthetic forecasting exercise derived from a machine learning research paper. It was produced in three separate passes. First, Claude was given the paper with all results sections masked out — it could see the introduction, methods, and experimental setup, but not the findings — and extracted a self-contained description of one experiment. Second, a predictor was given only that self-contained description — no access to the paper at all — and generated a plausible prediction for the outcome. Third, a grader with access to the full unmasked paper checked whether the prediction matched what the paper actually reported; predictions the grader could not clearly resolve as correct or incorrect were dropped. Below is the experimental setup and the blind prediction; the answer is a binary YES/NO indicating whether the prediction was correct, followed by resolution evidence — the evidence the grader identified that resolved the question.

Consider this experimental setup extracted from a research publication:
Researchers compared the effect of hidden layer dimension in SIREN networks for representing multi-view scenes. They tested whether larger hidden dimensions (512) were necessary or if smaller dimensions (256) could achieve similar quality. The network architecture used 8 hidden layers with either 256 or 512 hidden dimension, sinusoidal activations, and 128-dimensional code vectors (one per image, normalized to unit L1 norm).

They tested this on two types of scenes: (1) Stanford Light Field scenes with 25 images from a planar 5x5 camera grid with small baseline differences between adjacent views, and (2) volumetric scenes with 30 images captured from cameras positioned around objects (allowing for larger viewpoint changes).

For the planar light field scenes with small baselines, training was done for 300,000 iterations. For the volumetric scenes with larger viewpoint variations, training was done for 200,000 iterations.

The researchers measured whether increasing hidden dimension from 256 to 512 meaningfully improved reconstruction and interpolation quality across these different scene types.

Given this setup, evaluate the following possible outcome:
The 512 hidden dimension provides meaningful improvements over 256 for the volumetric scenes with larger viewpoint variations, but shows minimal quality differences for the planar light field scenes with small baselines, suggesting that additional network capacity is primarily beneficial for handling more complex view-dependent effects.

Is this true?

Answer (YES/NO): NO